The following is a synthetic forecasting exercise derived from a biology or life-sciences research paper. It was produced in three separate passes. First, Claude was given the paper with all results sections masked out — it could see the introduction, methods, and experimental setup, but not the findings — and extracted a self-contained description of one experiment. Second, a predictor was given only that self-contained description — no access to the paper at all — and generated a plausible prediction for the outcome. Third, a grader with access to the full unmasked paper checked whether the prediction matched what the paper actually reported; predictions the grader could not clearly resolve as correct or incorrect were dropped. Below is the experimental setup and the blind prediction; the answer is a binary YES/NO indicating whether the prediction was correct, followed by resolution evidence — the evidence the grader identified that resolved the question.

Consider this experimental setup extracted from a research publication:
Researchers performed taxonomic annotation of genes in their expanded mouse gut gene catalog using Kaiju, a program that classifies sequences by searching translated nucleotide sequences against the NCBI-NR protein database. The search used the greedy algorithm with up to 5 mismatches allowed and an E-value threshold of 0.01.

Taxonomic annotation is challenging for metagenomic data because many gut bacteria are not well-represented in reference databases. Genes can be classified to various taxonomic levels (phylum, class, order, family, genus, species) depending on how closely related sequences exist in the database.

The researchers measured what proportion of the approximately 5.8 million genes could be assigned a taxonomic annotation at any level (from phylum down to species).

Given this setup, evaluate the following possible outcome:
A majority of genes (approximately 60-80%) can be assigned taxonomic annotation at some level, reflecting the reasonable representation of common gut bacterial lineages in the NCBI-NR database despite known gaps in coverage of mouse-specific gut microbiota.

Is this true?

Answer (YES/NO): YES